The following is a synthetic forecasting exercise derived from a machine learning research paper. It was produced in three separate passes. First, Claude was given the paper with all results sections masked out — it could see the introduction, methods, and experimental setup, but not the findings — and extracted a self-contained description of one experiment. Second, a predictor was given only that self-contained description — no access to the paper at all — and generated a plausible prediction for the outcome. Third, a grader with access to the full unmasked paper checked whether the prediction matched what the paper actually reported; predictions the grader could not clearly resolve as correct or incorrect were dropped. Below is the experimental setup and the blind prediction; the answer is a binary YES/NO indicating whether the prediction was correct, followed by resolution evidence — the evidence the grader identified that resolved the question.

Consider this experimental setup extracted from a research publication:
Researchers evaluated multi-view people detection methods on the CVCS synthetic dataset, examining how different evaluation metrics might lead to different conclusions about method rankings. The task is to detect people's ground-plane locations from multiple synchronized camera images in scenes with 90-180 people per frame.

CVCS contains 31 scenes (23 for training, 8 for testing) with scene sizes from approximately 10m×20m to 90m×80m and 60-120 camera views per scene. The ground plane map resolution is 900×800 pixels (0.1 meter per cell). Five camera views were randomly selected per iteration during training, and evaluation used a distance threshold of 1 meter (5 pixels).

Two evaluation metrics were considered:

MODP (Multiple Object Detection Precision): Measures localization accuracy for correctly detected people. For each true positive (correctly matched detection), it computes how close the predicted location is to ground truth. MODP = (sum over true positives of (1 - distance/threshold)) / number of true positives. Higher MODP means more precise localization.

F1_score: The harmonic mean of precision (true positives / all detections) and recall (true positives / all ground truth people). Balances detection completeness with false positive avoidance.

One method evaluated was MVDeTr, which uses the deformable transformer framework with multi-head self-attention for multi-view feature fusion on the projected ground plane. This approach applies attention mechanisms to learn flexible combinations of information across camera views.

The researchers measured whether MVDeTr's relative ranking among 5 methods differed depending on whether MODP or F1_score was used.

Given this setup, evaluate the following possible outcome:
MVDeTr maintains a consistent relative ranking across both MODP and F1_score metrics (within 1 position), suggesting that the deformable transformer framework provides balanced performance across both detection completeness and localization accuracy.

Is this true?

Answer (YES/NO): NO